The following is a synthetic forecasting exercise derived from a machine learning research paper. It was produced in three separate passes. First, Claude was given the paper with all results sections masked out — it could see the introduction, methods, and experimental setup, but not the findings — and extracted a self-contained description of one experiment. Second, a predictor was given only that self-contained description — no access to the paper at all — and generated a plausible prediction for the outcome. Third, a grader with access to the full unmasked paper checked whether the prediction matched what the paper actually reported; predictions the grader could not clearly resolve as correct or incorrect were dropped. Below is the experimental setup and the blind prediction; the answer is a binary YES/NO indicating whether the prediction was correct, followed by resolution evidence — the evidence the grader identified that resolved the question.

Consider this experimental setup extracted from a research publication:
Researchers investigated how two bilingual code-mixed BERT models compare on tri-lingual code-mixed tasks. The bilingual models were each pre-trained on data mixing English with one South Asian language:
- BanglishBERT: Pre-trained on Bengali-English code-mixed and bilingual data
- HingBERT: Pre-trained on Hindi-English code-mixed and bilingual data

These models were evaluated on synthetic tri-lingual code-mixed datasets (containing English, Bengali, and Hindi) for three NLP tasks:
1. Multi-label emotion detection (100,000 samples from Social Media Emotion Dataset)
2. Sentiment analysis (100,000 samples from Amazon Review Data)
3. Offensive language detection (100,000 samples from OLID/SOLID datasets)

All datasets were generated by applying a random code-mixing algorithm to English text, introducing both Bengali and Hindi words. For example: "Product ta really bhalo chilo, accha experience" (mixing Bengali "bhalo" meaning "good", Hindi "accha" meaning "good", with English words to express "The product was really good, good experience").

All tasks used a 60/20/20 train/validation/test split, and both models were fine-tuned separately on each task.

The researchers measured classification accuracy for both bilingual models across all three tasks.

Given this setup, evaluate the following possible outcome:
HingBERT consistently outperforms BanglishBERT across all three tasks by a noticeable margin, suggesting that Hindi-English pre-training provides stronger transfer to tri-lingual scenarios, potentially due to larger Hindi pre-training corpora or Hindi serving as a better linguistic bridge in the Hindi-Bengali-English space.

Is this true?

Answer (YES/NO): NO